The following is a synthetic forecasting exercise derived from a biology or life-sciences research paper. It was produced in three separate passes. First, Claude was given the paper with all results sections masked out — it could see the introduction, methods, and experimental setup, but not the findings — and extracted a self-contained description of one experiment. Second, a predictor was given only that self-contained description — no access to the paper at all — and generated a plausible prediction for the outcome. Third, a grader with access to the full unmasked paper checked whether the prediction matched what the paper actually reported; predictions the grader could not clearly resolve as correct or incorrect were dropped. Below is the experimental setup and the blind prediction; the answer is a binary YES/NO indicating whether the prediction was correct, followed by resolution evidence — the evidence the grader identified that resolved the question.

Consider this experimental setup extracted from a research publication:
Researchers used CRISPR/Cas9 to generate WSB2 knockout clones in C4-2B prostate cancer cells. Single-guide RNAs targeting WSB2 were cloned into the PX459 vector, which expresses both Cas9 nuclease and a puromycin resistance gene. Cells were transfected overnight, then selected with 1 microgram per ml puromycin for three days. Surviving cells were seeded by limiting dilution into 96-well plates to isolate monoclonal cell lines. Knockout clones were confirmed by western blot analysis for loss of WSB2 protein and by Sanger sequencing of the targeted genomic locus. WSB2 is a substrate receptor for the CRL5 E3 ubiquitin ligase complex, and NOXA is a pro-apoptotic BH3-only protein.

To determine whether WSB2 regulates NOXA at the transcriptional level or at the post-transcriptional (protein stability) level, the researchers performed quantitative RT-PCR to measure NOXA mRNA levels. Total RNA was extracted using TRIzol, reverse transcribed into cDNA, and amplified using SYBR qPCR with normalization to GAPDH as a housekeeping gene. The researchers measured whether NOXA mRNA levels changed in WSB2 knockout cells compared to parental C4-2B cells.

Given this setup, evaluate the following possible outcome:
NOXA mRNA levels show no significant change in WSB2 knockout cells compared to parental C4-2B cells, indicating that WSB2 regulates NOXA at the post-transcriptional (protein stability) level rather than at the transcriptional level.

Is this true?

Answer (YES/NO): NO